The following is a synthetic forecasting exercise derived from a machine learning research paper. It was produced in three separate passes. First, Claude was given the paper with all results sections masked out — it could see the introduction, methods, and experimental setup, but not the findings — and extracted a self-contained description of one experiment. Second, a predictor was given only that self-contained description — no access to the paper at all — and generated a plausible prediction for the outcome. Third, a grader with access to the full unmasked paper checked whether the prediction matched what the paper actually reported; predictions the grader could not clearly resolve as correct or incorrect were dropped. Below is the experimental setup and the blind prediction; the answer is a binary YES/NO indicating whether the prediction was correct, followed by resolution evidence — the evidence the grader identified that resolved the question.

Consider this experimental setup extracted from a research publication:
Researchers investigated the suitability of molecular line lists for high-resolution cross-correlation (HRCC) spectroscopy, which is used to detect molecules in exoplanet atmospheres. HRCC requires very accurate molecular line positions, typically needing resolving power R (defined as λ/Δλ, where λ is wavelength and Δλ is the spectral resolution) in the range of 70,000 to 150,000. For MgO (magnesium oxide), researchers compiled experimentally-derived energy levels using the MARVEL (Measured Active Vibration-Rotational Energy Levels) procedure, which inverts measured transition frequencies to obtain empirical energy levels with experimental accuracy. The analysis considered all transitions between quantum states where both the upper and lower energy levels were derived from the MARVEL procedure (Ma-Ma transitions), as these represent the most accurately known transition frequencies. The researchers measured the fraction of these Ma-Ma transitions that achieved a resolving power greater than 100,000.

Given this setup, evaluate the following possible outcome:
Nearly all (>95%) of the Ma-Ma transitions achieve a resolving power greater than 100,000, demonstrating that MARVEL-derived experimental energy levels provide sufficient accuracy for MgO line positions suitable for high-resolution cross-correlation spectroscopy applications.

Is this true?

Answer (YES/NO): NO